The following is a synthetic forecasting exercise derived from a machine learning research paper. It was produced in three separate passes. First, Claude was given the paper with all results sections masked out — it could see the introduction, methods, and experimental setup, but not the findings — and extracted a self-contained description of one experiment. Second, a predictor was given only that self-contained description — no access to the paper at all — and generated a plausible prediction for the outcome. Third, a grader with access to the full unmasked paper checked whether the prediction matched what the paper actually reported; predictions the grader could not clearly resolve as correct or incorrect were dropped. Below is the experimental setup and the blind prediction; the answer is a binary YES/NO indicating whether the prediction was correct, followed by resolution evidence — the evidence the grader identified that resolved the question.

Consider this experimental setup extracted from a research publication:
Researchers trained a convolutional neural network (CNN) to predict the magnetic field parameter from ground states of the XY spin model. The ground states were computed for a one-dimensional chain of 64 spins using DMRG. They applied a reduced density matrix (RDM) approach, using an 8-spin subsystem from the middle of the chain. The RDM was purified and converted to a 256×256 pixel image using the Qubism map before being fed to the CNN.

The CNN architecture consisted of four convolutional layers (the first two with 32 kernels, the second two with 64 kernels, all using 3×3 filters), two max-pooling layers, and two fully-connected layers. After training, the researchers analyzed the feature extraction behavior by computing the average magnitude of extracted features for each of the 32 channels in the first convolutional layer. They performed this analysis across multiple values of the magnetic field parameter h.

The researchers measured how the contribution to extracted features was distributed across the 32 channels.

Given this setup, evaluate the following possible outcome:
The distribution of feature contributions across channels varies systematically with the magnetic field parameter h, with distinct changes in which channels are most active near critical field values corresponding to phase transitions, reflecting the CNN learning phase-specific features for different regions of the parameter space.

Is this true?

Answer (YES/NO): NO